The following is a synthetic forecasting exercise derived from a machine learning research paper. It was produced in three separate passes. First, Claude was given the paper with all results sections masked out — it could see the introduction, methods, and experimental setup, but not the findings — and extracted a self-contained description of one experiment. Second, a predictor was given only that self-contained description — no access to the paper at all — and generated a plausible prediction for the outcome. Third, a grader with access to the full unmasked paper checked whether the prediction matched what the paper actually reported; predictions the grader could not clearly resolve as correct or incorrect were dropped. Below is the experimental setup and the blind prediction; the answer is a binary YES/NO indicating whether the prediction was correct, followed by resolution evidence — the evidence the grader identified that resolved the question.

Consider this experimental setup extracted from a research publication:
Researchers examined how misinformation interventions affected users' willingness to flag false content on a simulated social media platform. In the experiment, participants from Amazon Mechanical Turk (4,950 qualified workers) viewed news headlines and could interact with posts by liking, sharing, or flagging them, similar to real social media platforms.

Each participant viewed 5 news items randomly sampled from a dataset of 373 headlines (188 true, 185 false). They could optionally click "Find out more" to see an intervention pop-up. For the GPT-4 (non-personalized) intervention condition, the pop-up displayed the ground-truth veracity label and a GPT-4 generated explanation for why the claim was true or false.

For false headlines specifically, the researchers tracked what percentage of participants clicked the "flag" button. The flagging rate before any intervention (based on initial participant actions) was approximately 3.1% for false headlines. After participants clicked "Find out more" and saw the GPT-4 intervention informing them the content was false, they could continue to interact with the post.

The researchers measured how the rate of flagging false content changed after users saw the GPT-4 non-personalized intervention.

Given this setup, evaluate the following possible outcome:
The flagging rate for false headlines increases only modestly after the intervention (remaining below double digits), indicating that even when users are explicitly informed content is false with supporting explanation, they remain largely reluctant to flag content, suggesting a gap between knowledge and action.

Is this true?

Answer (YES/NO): NO